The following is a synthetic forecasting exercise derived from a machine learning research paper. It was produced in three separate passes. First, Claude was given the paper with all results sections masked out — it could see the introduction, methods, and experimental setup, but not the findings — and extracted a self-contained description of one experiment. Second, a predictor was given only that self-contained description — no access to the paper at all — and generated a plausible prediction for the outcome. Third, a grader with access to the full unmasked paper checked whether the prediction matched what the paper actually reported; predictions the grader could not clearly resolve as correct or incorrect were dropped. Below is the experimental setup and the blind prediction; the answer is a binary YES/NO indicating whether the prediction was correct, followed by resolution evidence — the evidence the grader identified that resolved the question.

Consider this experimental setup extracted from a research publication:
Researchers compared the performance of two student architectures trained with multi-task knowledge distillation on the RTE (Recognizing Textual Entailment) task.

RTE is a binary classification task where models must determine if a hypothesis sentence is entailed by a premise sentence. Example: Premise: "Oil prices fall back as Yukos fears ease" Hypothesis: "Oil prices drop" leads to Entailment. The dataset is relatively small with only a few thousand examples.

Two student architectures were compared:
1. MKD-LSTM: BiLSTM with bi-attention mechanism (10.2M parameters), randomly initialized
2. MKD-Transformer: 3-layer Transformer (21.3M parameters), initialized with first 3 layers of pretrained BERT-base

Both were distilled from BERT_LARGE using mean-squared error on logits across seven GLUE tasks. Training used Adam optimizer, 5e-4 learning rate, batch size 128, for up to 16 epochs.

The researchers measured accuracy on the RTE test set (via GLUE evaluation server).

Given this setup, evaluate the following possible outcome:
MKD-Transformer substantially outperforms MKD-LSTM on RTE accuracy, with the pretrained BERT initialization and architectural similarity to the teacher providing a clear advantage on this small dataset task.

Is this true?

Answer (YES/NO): NO